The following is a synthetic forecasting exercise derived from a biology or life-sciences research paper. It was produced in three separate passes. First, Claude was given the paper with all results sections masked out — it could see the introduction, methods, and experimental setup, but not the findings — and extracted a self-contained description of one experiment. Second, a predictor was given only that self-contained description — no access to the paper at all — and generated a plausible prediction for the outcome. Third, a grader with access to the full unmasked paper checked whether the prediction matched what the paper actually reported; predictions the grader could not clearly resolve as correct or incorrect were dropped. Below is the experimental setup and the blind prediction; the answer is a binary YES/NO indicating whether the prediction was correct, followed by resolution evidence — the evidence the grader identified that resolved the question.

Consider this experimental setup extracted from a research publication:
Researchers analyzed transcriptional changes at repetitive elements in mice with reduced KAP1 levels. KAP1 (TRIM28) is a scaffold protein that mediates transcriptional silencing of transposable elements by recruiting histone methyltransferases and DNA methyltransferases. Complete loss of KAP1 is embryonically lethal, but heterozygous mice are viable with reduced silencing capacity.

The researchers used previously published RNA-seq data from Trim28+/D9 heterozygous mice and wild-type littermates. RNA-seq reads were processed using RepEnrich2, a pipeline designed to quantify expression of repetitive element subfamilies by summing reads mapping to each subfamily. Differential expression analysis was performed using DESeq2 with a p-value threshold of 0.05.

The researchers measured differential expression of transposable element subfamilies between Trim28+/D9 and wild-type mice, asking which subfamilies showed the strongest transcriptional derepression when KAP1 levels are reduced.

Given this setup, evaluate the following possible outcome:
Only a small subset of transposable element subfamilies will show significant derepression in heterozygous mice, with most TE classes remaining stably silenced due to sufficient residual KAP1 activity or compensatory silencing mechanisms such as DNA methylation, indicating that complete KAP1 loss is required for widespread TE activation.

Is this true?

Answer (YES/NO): YES